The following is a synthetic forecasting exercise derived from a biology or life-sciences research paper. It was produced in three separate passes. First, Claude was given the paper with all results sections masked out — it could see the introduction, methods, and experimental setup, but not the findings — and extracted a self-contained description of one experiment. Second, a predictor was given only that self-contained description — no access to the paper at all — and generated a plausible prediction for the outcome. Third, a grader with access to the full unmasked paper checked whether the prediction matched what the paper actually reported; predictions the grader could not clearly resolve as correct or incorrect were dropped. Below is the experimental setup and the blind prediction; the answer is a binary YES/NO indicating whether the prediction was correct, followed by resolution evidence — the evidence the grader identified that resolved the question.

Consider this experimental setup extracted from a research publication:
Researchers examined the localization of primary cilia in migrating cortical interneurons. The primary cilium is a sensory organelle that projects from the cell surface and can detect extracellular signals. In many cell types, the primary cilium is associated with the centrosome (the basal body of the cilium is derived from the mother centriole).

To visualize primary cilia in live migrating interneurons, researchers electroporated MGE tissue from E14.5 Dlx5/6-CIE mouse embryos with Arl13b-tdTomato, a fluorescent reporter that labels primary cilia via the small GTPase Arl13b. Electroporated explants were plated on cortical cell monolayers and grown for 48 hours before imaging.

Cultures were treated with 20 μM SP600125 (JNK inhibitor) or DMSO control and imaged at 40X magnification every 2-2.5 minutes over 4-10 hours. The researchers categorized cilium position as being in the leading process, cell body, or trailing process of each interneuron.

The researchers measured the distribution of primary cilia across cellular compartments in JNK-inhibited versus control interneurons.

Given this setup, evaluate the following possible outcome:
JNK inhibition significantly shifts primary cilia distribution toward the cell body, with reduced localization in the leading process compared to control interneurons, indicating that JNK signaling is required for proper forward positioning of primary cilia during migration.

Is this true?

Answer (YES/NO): YES